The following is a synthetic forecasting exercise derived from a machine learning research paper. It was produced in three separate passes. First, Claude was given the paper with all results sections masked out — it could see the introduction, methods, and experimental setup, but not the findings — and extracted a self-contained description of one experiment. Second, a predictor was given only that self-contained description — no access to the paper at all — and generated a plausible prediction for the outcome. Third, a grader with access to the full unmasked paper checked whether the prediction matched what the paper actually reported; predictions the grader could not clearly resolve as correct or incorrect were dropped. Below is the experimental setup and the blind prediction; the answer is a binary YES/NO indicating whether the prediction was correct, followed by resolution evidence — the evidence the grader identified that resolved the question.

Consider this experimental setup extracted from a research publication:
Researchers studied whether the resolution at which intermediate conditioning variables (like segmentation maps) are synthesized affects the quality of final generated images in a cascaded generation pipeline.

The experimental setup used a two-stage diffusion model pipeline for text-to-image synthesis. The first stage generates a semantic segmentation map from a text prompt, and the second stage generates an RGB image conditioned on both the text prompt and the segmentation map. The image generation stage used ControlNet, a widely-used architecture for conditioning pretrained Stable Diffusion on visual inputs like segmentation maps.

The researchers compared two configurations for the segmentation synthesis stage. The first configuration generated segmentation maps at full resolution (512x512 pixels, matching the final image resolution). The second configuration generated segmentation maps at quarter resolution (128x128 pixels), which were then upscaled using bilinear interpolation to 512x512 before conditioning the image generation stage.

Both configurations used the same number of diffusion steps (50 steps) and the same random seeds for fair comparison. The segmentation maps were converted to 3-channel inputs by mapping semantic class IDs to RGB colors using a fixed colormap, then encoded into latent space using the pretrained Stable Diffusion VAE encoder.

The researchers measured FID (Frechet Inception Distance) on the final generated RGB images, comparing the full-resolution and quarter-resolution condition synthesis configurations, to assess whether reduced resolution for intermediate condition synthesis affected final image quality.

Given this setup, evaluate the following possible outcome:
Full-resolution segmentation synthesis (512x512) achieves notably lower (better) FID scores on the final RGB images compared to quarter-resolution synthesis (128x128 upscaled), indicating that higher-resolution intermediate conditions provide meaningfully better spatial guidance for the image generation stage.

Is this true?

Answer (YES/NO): NO